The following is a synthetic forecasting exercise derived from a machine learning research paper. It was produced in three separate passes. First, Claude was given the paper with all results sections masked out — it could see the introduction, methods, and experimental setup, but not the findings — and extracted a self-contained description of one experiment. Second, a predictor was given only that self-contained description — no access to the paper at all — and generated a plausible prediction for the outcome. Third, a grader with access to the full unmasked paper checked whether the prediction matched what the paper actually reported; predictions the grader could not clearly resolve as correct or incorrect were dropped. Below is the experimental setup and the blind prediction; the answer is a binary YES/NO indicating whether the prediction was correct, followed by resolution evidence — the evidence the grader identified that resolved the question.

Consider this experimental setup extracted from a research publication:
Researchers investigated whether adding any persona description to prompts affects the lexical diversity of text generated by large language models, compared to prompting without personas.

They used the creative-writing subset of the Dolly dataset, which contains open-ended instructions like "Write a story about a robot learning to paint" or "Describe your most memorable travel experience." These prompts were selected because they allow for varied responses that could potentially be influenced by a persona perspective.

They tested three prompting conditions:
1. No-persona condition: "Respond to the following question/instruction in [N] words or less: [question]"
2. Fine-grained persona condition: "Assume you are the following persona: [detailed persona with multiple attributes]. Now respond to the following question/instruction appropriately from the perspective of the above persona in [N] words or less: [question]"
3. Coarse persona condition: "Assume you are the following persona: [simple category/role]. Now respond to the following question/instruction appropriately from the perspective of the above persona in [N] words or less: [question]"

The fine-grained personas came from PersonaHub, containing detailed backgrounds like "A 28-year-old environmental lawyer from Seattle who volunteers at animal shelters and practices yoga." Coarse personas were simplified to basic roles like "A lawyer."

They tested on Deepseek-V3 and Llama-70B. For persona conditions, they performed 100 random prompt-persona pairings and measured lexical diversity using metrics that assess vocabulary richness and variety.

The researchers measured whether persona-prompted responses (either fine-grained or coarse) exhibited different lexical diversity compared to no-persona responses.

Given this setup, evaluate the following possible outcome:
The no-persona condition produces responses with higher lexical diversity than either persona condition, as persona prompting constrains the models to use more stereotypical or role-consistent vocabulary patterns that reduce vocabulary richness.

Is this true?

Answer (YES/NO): NO